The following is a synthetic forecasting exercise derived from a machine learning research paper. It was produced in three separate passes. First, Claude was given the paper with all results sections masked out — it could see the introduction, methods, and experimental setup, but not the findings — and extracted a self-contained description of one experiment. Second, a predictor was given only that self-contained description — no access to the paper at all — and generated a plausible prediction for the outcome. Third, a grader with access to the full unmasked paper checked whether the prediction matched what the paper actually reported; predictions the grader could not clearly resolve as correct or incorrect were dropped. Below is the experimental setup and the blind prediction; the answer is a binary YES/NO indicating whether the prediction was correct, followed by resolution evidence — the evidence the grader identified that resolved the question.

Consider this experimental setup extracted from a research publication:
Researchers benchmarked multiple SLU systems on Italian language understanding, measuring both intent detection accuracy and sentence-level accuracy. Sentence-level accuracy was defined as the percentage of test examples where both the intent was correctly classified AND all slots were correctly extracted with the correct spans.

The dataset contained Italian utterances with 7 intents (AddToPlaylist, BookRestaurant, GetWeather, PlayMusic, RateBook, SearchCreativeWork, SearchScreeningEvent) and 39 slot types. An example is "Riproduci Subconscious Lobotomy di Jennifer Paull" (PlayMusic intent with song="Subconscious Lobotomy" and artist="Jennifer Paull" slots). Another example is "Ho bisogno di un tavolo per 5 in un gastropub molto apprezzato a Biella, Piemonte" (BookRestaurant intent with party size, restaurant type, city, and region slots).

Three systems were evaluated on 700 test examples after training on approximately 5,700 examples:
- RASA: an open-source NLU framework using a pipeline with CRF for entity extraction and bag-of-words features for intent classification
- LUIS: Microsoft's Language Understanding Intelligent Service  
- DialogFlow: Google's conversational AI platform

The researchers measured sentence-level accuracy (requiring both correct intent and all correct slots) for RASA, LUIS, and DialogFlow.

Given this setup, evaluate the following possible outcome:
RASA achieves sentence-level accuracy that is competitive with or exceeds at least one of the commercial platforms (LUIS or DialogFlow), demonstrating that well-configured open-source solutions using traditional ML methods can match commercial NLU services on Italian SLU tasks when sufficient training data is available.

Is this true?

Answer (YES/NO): YES